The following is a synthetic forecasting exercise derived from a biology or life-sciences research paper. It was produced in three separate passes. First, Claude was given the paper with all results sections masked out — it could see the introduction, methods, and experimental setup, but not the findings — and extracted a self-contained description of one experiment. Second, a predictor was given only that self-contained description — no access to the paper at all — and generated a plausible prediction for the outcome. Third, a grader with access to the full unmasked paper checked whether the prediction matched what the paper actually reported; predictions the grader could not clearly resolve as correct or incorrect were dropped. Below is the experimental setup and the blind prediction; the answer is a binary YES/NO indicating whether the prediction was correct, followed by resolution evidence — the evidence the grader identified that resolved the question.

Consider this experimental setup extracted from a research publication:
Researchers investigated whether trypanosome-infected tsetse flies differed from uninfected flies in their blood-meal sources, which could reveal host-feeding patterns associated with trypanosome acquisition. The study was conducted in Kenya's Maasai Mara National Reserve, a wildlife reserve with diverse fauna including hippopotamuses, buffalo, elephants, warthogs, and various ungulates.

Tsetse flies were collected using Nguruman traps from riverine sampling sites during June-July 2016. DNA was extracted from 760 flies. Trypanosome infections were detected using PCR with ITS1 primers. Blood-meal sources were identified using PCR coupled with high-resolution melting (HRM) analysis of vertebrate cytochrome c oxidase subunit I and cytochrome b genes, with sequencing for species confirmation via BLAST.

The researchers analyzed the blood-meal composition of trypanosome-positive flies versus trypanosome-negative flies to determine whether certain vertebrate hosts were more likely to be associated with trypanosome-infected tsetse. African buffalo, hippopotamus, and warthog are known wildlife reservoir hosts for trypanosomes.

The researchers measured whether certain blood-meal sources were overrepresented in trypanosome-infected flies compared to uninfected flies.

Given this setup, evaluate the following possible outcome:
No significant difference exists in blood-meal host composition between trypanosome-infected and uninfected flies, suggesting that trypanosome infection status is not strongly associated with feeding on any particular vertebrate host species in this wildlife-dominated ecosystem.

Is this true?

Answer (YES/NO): NO